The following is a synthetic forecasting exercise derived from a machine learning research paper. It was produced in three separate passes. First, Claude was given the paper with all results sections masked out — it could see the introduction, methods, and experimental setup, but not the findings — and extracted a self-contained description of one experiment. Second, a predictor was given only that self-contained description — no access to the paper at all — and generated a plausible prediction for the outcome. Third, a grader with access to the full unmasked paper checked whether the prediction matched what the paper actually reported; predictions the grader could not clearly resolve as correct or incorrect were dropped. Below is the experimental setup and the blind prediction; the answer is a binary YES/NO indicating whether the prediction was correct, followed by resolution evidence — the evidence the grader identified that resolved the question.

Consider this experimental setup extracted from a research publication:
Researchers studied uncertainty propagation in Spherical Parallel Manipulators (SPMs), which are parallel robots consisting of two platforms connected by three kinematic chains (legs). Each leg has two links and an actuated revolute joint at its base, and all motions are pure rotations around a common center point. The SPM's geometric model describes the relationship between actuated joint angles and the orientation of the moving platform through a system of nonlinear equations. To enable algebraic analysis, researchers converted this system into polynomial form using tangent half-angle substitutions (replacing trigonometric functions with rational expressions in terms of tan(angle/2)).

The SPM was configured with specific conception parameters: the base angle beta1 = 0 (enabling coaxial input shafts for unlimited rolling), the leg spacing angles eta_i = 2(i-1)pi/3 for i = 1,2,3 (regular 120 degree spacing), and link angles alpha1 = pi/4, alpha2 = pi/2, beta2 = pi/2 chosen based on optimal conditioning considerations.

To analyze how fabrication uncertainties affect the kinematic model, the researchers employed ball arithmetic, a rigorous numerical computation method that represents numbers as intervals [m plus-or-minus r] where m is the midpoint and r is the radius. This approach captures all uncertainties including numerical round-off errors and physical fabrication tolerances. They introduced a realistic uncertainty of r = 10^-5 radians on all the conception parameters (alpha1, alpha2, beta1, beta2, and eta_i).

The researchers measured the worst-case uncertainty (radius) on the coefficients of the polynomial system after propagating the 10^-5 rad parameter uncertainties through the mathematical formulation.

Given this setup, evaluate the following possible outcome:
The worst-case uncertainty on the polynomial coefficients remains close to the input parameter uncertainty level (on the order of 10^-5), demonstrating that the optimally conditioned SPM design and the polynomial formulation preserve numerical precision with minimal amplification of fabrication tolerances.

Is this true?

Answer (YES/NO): YES